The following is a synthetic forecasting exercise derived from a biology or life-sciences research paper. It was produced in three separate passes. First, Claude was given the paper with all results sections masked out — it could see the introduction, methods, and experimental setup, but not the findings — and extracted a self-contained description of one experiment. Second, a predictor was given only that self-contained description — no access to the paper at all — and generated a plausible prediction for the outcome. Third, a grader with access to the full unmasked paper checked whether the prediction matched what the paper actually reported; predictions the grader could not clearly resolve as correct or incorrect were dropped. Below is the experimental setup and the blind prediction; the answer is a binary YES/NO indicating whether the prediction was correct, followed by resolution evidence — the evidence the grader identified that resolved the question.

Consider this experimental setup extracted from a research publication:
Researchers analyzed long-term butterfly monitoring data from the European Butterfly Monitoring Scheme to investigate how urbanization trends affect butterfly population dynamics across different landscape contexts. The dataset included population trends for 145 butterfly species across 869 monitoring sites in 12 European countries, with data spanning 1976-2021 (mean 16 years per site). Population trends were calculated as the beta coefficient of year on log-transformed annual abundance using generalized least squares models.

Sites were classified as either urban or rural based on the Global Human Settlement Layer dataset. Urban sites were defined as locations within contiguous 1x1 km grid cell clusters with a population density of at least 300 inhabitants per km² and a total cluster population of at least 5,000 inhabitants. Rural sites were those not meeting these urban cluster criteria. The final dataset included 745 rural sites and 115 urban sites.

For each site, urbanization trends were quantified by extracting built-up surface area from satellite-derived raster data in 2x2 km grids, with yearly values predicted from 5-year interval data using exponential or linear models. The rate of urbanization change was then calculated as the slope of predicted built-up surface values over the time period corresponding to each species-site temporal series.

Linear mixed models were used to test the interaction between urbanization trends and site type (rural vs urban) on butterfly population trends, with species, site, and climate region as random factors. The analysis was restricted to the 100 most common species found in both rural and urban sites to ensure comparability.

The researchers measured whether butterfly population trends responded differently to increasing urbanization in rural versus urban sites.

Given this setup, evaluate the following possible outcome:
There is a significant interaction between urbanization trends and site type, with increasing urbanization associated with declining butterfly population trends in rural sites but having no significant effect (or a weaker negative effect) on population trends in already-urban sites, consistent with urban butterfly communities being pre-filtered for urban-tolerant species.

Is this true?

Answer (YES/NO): NO